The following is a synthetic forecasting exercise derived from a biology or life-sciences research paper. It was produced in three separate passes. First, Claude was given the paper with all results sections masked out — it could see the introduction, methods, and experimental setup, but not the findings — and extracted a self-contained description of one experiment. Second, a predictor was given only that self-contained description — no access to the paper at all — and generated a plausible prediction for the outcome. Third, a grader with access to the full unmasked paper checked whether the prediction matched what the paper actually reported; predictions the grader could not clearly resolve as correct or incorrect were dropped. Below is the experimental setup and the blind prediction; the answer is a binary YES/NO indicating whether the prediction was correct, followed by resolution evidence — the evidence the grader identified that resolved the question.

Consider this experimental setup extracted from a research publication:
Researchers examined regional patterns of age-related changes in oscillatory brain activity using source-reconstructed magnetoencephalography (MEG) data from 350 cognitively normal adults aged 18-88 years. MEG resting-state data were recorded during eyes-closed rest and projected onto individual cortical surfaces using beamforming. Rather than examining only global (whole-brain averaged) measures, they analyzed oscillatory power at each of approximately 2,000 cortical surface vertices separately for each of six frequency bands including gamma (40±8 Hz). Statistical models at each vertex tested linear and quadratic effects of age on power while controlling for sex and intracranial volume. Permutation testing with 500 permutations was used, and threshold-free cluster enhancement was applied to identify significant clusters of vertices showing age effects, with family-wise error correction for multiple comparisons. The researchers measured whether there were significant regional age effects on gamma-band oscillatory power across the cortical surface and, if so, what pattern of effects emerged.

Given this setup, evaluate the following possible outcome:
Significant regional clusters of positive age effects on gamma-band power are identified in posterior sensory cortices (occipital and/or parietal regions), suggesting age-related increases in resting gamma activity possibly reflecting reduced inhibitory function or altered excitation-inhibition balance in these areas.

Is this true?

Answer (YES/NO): NO